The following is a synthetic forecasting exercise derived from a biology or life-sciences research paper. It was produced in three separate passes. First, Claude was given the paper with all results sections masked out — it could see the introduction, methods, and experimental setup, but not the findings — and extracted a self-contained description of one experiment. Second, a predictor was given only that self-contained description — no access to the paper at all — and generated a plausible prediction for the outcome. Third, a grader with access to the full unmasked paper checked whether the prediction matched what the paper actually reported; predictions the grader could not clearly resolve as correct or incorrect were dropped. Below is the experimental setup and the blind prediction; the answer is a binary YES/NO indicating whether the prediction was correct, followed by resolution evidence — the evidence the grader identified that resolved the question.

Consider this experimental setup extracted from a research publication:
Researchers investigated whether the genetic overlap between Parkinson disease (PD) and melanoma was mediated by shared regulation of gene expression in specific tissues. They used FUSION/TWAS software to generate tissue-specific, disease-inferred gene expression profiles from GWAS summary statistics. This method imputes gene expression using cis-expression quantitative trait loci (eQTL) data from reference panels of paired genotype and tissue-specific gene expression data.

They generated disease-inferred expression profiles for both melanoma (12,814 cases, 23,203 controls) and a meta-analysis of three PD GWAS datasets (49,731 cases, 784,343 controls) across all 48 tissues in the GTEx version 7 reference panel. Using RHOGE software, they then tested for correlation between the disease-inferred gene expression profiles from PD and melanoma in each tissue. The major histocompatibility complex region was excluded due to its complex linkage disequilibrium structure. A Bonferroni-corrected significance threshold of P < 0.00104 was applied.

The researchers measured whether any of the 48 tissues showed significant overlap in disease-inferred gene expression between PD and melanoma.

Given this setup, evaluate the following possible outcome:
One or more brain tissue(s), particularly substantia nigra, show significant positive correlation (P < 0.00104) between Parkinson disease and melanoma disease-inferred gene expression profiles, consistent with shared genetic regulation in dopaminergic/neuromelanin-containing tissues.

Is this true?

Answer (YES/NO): NO